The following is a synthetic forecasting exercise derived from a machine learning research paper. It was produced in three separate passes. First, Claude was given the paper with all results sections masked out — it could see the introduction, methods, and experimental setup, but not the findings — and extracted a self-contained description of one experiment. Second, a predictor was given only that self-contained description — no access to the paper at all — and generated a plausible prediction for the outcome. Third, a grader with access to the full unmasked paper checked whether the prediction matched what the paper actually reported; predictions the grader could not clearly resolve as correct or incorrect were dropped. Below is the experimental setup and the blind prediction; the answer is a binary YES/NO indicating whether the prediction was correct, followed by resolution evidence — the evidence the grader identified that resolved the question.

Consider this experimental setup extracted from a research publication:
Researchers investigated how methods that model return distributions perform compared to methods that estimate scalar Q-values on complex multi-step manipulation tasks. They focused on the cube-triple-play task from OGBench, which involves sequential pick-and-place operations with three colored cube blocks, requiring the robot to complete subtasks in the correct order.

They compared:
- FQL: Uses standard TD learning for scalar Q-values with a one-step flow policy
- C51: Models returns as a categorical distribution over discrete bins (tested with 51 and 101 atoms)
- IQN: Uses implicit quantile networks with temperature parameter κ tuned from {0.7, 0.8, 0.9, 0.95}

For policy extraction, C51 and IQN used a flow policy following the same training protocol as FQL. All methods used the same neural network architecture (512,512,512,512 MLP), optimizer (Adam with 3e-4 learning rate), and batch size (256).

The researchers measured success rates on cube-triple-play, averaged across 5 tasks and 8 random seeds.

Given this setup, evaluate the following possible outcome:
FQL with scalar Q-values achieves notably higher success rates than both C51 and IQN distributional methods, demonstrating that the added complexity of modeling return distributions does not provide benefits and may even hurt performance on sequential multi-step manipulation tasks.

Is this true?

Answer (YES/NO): NO